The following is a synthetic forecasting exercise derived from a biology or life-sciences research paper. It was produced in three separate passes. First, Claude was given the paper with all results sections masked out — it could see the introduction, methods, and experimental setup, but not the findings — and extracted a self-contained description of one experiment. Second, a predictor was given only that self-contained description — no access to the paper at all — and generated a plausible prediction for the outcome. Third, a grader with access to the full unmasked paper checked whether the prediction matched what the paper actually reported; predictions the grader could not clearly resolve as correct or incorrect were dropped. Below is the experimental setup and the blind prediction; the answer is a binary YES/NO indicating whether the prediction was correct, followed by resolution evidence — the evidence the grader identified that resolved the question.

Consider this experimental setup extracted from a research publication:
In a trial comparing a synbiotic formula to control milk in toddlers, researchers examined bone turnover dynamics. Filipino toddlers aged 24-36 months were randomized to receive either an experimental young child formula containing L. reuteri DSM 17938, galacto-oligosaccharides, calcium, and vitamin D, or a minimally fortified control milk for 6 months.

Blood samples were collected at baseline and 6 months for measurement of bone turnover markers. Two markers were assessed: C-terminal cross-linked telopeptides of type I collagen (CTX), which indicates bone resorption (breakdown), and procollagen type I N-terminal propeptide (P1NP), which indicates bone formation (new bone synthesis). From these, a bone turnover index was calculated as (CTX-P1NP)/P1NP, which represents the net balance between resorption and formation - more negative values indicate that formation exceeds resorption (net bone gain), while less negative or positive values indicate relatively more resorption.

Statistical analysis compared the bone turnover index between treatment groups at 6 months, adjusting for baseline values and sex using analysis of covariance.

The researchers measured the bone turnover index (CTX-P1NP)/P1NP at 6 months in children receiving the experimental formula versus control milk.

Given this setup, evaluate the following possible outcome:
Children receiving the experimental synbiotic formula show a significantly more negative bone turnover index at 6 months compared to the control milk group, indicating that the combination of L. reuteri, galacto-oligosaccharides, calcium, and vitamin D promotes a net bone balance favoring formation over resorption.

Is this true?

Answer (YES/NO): NO